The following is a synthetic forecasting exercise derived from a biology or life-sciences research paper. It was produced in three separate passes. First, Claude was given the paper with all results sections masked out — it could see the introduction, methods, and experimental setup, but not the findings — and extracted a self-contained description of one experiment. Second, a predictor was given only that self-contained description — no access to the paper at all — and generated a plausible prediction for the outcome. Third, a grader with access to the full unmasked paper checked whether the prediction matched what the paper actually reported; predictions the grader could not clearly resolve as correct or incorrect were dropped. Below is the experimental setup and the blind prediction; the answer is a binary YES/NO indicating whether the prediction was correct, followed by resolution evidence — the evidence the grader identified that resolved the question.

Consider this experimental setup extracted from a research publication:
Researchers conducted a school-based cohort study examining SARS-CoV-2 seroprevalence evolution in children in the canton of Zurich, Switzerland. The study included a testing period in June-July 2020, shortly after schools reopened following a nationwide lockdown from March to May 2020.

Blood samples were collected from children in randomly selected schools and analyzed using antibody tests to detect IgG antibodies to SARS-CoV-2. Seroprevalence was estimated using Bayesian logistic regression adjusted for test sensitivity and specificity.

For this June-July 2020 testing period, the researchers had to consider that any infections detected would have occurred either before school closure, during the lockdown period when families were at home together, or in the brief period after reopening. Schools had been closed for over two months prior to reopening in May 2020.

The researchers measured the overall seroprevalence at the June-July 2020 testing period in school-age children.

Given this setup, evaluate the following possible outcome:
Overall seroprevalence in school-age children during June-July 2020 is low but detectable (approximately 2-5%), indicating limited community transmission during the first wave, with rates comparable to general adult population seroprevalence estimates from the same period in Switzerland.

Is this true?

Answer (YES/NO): NO